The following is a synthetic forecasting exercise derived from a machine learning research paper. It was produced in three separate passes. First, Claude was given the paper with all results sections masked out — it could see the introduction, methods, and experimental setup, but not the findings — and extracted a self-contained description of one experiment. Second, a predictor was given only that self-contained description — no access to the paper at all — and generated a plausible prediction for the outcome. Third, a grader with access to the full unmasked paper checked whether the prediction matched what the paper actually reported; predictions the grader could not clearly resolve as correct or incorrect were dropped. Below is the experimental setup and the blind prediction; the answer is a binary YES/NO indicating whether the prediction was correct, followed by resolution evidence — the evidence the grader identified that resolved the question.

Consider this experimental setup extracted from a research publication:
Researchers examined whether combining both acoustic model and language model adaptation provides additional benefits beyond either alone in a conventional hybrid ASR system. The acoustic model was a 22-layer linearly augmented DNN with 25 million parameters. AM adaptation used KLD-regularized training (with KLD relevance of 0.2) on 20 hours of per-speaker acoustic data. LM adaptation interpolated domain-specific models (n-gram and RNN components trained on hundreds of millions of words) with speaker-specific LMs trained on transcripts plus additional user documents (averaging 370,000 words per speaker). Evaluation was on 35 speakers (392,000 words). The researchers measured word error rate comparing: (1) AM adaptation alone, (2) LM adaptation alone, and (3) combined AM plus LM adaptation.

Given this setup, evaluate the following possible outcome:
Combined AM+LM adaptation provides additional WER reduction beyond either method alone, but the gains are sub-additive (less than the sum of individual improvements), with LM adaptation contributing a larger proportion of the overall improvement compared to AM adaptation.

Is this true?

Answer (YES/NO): YES